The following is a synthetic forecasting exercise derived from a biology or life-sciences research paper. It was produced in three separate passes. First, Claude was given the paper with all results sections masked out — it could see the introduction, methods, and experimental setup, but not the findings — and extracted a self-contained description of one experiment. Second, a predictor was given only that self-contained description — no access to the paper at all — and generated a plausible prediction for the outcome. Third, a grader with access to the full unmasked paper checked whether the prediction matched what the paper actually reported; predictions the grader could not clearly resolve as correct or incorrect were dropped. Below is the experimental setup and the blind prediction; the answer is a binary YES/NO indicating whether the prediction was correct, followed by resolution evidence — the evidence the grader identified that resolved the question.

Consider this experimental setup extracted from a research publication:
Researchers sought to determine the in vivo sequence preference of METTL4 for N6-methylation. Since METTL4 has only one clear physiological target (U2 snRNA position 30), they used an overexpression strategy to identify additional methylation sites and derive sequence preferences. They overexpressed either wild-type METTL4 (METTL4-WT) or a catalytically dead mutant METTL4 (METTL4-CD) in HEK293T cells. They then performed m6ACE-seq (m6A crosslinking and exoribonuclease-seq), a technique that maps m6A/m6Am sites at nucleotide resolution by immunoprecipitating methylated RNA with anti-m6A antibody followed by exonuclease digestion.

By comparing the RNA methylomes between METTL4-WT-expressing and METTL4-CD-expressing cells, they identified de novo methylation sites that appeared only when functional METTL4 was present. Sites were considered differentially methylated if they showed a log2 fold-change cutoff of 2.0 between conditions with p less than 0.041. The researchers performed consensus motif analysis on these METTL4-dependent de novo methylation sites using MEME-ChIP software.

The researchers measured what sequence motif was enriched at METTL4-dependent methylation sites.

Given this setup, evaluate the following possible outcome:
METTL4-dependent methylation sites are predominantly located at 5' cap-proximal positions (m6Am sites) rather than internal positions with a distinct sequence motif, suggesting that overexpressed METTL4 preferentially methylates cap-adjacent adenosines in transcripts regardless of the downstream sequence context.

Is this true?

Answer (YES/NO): NO